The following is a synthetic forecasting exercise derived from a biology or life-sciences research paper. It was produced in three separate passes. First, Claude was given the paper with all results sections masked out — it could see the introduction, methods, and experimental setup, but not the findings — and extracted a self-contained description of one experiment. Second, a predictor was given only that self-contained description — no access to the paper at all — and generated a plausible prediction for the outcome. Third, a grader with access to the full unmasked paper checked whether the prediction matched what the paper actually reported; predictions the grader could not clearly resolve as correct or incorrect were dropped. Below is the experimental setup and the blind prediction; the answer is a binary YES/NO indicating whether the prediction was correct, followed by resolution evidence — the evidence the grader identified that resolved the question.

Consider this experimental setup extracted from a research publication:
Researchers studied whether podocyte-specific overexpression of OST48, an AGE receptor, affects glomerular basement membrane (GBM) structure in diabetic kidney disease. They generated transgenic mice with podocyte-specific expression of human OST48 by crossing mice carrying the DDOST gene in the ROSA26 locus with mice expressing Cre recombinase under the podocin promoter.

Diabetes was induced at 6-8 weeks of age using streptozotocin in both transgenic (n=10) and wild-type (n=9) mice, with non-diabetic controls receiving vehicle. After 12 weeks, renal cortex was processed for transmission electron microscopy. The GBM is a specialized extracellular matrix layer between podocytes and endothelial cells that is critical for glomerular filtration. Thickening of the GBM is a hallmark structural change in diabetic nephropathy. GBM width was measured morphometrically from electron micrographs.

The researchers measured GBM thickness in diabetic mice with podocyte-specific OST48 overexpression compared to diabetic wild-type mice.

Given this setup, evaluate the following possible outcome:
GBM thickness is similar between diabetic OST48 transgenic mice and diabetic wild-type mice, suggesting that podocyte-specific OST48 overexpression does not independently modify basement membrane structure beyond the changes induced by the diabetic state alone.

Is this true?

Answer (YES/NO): NO